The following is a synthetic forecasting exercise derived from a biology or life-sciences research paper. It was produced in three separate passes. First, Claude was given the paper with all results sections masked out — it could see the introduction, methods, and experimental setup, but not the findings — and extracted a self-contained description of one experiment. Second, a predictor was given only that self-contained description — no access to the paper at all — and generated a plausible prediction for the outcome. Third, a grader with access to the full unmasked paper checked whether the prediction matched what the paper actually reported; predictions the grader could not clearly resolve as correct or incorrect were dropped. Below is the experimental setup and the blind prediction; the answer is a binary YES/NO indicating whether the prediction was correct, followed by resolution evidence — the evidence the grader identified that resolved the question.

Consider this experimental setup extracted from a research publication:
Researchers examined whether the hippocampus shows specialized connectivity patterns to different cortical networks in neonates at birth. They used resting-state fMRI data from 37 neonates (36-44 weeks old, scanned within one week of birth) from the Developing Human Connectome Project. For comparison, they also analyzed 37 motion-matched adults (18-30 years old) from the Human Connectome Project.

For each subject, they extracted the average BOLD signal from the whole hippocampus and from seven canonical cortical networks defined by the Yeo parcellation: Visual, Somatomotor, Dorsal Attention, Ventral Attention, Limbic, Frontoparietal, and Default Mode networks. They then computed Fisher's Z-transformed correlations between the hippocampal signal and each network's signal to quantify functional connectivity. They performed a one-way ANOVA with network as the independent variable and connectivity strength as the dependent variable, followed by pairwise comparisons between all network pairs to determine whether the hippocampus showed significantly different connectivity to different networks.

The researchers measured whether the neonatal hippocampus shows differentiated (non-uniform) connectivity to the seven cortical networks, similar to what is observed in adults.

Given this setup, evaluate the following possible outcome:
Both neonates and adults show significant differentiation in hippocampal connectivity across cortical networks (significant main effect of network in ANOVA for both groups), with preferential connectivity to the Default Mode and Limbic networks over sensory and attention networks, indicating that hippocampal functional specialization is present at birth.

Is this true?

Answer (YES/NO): NO